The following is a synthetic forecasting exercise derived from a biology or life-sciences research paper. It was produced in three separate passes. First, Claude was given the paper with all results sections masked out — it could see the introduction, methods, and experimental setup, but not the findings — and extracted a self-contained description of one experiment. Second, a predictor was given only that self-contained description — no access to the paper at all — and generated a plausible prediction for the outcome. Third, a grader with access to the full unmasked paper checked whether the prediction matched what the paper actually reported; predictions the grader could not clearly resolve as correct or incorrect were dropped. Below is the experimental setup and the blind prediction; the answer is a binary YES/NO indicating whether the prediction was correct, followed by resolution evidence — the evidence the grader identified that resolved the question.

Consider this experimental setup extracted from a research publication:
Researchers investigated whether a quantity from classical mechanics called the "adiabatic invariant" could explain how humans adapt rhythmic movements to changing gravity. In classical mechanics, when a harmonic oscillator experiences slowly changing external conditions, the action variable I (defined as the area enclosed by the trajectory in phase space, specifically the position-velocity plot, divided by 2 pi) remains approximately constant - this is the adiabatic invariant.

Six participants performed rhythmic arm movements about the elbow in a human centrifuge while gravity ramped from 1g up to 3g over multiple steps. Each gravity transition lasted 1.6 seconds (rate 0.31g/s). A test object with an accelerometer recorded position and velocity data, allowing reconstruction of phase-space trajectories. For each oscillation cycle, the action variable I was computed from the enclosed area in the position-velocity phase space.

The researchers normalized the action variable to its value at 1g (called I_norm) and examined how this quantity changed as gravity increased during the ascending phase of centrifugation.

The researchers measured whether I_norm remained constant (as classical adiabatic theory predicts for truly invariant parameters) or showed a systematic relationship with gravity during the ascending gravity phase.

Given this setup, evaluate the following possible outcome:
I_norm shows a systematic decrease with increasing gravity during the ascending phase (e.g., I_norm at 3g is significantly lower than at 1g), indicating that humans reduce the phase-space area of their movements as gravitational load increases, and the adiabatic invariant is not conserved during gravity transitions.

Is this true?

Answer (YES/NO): NO